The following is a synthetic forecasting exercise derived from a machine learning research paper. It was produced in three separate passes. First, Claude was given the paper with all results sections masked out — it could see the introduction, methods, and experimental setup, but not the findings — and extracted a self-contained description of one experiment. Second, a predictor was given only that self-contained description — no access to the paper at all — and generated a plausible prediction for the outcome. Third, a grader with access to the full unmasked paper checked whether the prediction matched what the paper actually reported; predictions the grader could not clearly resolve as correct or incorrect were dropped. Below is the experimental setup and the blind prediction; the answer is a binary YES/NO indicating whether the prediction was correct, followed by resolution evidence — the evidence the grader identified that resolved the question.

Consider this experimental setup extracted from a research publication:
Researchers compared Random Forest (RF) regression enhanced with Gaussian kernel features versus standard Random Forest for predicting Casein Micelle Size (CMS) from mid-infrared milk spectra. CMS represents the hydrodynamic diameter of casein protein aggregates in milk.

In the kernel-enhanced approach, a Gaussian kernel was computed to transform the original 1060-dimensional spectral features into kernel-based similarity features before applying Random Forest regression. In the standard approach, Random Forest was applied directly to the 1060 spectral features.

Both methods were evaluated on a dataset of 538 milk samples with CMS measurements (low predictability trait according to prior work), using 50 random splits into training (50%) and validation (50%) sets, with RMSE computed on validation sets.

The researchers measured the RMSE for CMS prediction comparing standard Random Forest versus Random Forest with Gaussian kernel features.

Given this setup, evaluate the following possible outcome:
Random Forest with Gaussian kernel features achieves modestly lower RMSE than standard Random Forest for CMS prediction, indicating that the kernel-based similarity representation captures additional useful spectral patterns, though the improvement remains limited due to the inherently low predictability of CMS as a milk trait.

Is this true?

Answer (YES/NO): NO